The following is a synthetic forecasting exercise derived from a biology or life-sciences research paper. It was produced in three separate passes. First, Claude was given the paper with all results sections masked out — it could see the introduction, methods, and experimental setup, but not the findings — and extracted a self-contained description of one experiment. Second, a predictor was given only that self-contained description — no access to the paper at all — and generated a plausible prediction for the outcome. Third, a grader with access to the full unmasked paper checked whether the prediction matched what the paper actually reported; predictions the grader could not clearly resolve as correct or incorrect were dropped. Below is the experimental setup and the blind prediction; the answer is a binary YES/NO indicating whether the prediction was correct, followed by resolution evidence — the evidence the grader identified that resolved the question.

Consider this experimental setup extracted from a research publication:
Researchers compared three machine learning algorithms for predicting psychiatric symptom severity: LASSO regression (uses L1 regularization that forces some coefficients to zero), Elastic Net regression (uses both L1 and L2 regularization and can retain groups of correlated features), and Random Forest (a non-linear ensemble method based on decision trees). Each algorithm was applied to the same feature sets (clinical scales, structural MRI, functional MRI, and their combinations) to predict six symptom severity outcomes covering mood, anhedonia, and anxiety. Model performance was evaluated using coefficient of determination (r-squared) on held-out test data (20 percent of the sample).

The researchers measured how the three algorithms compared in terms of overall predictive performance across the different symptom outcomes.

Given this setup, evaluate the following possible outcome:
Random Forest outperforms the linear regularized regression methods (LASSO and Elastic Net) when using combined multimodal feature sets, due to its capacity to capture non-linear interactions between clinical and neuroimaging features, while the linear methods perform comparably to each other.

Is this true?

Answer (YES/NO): NO